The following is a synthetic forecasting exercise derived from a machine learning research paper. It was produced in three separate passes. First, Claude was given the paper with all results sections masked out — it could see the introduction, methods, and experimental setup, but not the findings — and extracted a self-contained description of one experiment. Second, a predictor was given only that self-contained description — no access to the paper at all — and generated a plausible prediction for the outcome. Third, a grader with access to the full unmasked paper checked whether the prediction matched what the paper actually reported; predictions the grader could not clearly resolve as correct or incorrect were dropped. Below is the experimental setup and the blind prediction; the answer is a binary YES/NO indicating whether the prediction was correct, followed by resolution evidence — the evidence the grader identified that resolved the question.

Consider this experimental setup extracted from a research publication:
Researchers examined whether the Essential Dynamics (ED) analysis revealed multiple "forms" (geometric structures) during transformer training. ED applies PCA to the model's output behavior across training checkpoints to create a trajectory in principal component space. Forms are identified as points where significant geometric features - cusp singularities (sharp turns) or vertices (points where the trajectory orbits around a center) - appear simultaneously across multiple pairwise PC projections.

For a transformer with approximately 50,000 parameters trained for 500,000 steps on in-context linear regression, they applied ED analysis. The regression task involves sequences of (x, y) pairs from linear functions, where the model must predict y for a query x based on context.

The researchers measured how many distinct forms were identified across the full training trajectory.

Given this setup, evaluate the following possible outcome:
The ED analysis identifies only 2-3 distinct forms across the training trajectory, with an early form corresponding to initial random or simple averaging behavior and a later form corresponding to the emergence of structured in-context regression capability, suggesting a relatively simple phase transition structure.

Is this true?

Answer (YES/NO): NO